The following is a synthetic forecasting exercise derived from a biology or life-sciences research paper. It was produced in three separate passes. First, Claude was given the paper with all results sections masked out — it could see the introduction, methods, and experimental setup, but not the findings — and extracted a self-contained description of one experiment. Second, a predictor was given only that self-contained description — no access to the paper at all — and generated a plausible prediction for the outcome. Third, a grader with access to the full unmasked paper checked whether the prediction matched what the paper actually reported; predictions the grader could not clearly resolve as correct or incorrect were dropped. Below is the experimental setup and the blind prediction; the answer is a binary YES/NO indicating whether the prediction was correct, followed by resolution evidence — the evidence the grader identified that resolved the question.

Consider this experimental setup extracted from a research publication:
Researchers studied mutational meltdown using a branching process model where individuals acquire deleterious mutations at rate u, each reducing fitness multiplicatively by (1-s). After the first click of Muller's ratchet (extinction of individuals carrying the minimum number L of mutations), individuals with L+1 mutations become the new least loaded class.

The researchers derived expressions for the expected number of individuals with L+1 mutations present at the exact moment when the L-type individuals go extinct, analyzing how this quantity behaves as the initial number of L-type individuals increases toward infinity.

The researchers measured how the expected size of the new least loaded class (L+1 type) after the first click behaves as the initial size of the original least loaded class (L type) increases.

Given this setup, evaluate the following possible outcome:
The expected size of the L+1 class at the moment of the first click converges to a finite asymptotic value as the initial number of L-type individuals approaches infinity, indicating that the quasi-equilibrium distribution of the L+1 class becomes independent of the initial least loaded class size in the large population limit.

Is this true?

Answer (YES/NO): YES